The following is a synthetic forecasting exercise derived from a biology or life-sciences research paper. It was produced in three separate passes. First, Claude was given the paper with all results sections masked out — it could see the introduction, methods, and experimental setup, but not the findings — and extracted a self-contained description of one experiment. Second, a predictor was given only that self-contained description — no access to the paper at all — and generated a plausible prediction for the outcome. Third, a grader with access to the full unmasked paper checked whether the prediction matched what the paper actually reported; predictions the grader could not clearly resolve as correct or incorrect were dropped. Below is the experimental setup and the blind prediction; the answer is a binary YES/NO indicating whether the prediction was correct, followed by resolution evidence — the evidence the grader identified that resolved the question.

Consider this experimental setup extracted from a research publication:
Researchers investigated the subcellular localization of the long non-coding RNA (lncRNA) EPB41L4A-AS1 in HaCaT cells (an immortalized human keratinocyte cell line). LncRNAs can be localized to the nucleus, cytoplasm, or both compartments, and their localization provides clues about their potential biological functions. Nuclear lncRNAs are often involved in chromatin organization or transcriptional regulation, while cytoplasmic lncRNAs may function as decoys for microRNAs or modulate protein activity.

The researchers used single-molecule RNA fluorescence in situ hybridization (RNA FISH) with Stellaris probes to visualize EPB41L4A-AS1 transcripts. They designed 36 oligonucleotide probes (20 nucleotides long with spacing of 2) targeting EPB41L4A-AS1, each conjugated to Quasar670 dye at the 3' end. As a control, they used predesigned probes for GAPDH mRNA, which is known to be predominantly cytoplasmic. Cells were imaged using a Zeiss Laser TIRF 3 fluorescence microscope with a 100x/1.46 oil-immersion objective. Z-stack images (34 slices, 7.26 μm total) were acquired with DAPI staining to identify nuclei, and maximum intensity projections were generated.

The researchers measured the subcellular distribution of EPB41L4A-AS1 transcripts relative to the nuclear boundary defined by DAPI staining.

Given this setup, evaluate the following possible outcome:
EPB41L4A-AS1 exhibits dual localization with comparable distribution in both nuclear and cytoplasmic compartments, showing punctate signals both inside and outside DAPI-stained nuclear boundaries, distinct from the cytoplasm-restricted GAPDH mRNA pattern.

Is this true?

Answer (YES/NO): NO